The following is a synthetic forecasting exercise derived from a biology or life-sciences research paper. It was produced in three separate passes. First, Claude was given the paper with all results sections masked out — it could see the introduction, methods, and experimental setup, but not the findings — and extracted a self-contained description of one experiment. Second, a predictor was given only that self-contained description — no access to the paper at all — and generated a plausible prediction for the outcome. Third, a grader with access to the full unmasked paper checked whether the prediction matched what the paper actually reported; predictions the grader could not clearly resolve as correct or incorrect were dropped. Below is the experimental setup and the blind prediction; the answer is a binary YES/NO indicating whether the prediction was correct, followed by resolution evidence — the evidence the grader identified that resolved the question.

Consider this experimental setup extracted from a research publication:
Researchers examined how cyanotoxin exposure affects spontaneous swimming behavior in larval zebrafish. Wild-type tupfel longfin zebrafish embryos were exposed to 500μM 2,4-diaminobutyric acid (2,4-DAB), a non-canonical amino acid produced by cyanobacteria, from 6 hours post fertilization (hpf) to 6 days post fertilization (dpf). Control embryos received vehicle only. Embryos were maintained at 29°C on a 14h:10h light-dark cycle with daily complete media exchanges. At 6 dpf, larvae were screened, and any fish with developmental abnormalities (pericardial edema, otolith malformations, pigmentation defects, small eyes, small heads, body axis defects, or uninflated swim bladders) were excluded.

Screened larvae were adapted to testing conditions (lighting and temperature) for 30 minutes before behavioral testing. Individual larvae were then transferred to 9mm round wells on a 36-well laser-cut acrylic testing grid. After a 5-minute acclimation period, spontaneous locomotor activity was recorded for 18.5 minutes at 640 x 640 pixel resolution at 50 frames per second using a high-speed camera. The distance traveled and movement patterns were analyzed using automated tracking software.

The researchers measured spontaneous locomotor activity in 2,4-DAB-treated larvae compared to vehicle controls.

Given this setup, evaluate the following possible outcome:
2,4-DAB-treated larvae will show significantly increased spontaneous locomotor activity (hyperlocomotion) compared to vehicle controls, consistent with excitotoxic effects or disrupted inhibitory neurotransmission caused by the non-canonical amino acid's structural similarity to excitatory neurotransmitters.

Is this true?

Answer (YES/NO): NO